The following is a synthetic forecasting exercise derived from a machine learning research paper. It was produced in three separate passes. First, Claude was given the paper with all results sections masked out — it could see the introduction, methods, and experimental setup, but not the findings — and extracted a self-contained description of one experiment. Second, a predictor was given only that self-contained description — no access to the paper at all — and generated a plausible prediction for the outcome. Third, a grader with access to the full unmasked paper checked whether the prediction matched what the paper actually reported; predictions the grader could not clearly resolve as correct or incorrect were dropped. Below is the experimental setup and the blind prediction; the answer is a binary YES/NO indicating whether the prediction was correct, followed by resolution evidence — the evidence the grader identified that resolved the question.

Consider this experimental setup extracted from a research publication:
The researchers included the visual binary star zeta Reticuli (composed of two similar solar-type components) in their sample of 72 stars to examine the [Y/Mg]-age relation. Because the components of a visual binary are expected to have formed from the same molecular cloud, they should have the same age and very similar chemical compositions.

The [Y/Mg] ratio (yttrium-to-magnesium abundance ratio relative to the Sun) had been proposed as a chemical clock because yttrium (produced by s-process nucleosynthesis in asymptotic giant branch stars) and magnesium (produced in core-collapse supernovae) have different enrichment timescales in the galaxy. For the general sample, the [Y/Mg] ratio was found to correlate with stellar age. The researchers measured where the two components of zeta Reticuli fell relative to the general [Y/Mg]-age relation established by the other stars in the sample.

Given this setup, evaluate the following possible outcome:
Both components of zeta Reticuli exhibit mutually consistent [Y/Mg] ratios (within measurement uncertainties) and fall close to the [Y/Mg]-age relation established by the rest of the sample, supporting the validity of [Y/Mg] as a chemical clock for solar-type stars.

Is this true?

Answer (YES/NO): NO